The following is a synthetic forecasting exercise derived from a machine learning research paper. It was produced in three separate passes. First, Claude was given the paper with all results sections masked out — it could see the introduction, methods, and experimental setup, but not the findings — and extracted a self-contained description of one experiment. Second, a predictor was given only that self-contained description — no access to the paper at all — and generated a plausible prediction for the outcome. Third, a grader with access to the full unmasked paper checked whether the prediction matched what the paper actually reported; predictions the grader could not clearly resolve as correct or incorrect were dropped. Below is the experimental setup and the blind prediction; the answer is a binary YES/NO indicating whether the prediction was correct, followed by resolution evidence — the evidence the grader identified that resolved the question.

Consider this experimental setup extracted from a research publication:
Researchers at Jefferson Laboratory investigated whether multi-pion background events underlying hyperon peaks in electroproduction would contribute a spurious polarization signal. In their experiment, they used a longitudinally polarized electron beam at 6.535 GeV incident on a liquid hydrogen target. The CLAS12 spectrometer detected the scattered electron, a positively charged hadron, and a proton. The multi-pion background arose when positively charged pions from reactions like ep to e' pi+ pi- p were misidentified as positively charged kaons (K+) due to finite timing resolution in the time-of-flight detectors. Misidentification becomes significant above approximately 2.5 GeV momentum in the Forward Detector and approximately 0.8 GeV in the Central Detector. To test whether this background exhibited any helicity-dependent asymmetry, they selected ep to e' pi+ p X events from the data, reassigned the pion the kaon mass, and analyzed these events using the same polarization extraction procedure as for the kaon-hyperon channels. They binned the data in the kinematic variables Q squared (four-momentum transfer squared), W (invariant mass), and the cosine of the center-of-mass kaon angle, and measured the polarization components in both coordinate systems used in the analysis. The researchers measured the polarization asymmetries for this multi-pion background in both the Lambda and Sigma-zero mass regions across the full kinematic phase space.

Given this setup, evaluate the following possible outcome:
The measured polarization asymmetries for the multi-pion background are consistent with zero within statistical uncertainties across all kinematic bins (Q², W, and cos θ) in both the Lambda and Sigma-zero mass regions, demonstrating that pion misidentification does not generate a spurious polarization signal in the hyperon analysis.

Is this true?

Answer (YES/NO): YES